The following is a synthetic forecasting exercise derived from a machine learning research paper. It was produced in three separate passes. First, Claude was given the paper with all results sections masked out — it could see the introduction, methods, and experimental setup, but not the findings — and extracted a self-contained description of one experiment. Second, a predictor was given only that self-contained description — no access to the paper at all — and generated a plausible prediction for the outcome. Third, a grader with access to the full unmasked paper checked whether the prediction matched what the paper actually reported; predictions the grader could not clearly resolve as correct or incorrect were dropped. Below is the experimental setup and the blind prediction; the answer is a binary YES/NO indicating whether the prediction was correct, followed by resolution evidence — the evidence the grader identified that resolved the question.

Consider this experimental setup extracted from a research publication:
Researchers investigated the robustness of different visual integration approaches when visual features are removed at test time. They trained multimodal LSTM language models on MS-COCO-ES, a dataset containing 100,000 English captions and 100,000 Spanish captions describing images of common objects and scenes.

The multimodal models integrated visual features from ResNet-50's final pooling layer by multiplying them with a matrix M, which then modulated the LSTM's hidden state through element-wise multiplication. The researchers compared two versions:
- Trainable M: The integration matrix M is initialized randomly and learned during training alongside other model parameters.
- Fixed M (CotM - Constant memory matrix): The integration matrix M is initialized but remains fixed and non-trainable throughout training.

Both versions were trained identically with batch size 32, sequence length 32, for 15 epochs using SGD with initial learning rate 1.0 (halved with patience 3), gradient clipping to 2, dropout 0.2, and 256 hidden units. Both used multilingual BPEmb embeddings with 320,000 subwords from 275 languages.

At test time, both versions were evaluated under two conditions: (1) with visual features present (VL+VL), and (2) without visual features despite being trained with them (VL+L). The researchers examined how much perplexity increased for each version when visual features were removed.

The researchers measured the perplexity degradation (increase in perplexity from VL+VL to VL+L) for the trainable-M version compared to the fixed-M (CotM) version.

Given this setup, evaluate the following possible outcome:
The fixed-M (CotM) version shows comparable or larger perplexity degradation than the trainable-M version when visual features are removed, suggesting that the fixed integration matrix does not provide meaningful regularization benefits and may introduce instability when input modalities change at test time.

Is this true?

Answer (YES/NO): NO